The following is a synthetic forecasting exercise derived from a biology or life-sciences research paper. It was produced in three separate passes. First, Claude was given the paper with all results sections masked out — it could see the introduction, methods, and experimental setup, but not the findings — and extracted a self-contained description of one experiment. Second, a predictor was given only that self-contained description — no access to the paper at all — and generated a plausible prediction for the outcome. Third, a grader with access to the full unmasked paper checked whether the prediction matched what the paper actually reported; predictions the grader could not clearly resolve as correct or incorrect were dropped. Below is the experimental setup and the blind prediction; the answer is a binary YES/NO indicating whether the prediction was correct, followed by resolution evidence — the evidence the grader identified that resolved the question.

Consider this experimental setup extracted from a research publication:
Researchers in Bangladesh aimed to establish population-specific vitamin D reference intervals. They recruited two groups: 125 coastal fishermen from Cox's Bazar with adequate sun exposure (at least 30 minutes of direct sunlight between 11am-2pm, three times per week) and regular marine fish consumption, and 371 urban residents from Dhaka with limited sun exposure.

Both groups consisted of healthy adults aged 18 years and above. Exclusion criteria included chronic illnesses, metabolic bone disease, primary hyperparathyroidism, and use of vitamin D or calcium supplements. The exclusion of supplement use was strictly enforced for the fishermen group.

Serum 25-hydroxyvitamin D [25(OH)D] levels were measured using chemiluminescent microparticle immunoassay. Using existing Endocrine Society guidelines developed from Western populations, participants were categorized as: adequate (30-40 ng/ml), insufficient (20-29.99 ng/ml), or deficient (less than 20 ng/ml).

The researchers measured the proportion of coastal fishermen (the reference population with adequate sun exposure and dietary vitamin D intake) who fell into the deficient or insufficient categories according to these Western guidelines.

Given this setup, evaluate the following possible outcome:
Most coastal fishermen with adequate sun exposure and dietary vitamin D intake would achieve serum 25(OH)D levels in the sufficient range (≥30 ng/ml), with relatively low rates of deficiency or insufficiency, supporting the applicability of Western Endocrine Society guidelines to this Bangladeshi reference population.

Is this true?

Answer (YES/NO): NO